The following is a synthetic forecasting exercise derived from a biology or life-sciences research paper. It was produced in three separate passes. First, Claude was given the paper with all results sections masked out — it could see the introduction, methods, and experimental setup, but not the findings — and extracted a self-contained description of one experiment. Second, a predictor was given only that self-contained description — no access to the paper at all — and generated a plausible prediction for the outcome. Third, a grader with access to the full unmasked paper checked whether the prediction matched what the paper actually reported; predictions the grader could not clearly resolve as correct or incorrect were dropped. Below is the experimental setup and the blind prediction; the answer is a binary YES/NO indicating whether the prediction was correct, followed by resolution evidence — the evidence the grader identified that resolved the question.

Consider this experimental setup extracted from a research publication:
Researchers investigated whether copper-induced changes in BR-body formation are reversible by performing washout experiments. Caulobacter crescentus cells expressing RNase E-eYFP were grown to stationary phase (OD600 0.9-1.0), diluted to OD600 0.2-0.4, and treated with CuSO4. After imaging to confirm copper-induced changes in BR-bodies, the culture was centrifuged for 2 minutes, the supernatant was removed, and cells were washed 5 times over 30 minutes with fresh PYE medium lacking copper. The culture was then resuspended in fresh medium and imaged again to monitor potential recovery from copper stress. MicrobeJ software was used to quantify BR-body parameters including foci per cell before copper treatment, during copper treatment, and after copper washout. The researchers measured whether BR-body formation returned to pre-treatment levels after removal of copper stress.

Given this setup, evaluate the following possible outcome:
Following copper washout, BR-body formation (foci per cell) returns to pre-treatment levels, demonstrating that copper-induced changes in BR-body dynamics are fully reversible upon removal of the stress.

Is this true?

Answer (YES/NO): NO